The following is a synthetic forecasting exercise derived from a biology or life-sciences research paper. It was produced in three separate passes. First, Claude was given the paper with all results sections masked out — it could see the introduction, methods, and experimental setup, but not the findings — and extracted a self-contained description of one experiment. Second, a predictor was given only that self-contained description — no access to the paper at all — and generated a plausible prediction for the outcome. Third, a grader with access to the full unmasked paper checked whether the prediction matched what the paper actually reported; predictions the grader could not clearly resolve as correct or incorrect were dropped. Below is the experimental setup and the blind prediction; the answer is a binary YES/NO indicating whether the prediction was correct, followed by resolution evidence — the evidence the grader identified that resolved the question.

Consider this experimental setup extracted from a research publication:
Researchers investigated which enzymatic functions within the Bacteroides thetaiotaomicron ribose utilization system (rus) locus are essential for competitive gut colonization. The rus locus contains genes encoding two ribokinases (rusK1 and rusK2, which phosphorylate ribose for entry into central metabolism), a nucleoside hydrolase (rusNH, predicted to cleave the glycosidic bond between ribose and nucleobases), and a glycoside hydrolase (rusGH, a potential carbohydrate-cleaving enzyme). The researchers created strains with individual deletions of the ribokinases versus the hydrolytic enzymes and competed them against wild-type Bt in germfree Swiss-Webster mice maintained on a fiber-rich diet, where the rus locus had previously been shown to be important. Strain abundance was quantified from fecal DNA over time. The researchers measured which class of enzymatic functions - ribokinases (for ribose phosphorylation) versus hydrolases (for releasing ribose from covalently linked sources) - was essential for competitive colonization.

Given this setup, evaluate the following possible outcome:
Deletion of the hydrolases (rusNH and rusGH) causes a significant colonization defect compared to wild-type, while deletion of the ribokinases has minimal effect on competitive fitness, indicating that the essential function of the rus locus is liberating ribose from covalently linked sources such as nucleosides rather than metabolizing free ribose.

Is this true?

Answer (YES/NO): NO